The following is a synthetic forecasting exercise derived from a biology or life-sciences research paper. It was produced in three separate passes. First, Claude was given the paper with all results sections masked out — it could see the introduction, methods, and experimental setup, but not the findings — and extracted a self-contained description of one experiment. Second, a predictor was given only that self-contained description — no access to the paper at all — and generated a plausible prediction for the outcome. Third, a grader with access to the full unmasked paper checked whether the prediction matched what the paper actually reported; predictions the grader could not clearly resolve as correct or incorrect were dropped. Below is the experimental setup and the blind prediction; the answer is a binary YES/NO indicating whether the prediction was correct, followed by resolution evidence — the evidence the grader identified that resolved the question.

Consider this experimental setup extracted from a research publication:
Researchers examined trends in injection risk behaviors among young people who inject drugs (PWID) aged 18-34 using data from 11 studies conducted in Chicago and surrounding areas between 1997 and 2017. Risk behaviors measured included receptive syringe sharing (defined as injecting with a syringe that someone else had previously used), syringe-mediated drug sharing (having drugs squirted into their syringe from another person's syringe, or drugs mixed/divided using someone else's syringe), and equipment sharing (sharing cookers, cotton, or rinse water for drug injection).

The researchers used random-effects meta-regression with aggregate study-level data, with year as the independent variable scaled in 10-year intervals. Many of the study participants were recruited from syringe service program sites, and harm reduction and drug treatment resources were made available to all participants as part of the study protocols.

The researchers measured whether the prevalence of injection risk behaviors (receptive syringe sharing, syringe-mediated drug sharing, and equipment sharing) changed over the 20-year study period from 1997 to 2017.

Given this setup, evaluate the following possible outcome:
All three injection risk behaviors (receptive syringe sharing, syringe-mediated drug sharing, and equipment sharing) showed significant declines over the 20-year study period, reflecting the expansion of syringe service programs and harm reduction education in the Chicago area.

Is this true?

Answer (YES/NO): NO